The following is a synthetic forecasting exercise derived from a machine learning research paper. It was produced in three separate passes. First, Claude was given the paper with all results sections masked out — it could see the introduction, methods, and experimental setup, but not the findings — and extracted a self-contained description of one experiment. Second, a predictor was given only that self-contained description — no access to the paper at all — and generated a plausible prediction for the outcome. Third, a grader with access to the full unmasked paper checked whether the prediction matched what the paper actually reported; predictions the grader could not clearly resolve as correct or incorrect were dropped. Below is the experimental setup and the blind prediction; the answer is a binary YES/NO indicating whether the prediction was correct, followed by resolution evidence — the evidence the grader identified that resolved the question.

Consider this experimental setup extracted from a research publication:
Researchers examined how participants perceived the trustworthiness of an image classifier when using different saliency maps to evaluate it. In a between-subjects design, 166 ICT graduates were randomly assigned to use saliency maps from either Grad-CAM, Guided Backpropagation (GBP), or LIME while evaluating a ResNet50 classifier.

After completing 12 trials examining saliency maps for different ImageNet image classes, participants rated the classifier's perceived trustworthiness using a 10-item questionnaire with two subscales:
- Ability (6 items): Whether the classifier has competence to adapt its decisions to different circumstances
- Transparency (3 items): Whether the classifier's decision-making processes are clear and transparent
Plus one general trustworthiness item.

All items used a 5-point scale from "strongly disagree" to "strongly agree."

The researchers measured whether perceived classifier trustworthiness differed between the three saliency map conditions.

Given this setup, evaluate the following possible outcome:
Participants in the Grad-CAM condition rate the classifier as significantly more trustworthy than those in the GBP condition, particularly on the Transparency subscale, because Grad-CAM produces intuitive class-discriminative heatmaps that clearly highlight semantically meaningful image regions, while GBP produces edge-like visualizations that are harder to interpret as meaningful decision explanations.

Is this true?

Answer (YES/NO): NO